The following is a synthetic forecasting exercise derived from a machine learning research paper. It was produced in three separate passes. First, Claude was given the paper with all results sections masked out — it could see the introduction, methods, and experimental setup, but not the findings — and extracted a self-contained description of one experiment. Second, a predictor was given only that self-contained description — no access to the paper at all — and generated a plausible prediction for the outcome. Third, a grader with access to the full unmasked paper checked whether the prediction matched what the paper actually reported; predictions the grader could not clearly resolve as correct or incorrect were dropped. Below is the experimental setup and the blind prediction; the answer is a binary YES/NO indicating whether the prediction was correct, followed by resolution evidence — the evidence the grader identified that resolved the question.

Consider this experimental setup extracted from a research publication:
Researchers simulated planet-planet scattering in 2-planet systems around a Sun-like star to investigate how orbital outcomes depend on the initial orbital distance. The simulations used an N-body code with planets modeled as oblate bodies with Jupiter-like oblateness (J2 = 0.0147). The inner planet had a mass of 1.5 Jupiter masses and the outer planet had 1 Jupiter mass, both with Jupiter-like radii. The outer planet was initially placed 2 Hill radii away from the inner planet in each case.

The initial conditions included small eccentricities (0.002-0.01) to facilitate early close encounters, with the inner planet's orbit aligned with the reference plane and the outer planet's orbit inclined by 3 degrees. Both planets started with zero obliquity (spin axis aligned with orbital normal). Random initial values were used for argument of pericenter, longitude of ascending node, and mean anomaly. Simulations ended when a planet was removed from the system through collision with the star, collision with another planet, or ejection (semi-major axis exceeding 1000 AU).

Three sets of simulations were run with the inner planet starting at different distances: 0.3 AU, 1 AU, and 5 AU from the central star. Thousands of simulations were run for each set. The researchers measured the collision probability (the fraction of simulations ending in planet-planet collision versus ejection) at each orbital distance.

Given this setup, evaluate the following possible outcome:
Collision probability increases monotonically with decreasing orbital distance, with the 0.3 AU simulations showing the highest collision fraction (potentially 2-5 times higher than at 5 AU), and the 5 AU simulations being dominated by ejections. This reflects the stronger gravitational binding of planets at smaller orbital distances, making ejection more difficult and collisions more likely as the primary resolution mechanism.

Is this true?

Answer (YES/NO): YES